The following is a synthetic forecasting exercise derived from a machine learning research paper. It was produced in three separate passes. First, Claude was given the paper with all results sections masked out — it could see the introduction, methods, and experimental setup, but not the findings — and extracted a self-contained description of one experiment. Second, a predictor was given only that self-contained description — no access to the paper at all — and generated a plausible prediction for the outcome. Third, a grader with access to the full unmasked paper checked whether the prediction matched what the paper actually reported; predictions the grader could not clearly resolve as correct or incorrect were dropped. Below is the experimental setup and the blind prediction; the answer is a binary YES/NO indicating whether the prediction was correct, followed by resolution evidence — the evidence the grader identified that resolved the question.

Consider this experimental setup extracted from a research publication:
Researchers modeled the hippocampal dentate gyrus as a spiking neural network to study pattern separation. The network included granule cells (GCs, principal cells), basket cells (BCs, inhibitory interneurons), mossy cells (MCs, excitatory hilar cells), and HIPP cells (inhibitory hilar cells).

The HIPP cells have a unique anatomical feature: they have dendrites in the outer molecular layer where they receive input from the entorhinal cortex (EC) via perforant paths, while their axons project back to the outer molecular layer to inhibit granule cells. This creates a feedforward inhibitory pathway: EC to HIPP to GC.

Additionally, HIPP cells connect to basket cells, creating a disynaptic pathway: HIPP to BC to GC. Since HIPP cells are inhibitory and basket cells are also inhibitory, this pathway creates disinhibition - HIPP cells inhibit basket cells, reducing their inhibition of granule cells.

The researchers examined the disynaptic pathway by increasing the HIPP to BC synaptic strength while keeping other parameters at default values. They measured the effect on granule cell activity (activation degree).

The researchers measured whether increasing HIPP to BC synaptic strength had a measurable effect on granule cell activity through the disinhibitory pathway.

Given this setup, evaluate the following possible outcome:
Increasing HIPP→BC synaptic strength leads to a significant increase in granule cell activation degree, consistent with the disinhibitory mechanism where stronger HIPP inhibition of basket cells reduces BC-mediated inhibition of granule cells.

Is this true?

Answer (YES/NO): YES